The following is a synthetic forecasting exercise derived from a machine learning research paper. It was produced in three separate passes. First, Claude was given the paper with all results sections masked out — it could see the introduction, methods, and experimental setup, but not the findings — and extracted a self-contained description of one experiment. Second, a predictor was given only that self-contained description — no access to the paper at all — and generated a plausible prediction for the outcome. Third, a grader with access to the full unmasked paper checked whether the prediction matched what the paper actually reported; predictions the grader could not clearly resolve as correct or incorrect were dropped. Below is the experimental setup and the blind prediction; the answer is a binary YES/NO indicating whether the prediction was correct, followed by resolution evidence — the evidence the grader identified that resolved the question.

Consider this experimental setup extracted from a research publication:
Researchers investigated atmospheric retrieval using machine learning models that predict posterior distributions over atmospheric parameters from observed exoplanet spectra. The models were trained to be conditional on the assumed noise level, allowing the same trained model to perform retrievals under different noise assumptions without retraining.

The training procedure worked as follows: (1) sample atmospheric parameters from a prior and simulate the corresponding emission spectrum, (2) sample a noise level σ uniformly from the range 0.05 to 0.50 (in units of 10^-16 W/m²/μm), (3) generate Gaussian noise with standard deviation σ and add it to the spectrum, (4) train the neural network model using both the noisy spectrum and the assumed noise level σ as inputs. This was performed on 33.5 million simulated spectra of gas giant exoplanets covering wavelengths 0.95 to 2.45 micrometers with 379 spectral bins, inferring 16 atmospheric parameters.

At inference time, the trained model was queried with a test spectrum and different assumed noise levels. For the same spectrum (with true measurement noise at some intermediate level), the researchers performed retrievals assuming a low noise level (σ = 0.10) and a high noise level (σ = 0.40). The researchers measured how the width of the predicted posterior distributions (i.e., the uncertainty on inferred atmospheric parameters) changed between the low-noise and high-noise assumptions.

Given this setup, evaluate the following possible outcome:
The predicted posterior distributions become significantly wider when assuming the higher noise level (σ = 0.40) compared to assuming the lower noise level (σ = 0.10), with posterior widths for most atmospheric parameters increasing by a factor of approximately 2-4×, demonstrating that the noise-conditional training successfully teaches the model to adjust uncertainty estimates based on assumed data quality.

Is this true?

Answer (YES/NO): NO